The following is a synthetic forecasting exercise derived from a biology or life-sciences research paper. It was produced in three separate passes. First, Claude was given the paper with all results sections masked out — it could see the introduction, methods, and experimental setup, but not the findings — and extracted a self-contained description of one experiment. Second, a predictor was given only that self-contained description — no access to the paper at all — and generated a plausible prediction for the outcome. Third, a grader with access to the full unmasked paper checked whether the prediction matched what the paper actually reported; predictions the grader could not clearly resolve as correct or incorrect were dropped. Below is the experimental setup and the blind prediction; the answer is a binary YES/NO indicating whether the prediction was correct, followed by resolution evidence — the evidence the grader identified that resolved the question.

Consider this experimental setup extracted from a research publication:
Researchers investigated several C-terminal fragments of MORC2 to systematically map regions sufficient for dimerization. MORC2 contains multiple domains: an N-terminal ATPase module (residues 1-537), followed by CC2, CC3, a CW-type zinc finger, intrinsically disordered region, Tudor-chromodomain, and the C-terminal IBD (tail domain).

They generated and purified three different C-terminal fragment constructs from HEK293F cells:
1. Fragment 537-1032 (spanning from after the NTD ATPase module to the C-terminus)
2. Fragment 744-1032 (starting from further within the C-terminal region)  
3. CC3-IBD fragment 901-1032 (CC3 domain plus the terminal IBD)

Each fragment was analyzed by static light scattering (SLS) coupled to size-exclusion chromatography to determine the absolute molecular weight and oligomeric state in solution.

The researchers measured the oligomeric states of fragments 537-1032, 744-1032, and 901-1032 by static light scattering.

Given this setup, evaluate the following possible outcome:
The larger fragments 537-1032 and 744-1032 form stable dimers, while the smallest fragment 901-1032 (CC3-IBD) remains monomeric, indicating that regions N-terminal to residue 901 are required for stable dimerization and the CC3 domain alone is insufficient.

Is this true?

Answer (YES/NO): NO